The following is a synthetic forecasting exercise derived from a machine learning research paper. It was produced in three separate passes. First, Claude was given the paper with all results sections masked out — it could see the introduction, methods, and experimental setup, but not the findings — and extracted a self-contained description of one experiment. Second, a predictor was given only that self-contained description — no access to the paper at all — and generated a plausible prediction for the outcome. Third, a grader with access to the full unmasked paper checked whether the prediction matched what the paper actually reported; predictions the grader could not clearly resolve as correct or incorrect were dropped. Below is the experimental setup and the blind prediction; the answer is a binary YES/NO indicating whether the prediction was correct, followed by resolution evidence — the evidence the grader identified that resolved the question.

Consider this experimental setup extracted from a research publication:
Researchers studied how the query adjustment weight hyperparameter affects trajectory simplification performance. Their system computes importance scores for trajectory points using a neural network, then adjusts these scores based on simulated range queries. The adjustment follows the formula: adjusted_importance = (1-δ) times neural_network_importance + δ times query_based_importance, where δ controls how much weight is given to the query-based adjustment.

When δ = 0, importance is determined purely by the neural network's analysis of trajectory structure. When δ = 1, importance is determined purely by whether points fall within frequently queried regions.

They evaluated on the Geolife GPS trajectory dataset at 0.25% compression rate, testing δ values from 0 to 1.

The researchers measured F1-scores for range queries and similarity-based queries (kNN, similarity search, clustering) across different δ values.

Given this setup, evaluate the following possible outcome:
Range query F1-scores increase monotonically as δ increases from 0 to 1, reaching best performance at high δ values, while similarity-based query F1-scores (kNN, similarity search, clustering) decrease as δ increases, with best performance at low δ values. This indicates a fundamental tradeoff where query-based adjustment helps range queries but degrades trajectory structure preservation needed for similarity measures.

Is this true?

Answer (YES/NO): NO